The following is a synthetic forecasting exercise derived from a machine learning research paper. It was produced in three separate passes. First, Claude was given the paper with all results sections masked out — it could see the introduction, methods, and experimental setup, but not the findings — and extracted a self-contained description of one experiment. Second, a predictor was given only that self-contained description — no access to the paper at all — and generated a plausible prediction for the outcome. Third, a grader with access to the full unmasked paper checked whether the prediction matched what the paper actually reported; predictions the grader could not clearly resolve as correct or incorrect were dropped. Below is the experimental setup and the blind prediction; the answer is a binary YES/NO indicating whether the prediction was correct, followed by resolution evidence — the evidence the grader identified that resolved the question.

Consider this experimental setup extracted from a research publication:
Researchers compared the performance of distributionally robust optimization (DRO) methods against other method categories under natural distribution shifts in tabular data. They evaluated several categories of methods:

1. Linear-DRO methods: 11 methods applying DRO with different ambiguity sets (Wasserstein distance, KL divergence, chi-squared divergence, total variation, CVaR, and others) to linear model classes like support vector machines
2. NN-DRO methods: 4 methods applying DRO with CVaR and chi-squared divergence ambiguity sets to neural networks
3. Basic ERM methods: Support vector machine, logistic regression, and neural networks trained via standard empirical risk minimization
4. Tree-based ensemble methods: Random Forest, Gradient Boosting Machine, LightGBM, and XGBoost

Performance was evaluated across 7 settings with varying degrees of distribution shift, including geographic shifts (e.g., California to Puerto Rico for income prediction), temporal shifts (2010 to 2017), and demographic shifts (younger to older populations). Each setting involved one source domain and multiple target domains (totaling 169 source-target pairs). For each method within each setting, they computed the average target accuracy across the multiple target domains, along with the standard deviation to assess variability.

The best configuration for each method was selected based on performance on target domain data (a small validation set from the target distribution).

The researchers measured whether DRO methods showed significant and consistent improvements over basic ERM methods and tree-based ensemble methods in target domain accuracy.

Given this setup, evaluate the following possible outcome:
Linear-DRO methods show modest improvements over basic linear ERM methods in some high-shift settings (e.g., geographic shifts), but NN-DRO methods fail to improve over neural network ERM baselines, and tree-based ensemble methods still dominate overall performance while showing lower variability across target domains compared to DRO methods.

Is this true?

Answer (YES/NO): NO